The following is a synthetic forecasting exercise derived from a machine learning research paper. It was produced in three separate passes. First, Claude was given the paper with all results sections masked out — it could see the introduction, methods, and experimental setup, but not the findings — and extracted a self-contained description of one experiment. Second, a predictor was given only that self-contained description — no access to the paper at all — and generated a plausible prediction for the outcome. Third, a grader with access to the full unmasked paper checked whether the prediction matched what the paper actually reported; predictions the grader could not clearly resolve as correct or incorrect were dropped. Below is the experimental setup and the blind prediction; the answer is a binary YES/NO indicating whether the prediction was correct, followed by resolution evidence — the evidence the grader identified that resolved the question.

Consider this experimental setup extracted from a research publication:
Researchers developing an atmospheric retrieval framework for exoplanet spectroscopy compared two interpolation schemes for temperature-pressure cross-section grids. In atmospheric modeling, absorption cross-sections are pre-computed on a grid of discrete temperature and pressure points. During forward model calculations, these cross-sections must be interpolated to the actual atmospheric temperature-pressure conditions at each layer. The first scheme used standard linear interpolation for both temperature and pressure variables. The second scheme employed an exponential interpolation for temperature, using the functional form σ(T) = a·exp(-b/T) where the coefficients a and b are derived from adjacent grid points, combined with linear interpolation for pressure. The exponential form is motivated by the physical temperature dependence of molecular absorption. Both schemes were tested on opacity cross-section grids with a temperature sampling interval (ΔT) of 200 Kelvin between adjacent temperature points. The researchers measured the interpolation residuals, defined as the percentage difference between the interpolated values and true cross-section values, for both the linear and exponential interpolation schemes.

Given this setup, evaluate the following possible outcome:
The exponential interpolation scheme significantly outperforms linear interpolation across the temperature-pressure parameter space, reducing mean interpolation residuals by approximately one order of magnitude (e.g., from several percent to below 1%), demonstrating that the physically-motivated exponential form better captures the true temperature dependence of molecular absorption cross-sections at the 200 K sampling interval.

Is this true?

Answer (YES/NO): NO